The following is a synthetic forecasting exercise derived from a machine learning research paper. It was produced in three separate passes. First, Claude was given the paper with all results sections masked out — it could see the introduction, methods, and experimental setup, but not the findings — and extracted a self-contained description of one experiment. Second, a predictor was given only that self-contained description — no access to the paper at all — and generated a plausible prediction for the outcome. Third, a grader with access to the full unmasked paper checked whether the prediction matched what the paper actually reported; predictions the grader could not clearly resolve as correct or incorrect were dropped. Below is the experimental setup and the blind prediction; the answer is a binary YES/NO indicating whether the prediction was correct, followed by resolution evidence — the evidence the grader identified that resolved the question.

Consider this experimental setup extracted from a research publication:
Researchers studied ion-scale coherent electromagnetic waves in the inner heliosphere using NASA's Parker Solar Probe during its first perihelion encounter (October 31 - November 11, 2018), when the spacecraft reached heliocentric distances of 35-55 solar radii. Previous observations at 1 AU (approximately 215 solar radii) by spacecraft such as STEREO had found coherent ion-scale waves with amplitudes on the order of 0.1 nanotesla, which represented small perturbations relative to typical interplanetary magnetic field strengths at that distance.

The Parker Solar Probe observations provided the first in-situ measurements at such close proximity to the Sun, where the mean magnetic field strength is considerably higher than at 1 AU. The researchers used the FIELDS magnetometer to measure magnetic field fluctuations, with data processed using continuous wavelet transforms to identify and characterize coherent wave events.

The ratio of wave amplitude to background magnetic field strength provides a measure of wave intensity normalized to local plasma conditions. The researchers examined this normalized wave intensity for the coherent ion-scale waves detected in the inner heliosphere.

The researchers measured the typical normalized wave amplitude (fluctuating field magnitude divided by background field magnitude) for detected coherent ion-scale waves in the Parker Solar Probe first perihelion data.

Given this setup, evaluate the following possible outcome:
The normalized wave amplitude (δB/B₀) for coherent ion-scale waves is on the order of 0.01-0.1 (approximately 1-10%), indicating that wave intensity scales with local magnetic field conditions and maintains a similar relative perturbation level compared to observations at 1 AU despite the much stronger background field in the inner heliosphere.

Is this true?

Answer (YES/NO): YES